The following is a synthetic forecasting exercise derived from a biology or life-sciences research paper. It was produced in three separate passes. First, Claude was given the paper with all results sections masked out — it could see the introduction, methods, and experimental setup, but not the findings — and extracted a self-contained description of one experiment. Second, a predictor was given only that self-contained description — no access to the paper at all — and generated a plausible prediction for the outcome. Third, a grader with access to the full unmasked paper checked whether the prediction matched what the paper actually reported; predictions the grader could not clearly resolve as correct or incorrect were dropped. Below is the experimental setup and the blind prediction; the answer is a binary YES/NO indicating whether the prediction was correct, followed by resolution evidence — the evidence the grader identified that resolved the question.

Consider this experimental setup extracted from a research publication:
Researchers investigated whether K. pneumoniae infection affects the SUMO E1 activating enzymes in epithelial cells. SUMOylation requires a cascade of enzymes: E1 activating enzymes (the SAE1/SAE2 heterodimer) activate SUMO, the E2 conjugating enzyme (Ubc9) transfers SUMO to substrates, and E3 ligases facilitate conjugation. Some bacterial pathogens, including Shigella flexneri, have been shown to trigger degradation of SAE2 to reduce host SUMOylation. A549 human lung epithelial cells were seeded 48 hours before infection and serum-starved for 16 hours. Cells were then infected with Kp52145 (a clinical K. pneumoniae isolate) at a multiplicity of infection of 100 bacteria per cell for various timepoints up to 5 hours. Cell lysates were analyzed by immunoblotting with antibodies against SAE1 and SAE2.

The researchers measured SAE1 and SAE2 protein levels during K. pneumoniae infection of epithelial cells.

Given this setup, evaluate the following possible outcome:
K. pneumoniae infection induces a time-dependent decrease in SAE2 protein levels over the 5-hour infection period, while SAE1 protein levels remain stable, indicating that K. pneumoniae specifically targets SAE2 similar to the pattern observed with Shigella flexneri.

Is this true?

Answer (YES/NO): NO